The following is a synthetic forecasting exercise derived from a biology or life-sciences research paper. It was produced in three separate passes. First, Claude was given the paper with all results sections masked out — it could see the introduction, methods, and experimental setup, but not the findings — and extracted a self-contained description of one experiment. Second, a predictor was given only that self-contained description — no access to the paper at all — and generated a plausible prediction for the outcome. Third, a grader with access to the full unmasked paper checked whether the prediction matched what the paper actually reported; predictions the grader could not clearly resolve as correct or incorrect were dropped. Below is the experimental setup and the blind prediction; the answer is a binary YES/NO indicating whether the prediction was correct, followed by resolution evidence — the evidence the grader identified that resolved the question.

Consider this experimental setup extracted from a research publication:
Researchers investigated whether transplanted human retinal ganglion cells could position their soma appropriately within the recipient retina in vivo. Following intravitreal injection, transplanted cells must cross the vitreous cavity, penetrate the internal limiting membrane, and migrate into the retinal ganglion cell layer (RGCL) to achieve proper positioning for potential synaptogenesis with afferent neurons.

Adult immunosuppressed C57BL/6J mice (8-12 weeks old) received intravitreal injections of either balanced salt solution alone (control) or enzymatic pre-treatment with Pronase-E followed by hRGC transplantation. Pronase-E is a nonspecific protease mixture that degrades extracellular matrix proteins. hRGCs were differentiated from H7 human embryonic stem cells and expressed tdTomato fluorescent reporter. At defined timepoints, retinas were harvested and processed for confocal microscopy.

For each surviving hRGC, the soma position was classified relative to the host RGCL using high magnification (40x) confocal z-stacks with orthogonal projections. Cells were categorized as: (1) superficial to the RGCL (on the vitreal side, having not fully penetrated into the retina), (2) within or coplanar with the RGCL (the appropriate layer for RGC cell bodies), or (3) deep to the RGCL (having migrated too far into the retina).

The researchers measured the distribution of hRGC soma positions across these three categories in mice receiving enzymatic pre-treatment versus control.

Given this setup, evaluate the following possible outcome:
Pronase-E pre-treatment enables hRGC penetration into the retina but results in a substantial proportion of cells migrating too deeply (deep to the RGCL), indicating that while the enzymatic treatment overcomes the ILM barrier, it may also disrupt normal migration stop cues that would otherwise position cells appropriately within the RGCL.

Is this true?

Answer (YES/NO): NO